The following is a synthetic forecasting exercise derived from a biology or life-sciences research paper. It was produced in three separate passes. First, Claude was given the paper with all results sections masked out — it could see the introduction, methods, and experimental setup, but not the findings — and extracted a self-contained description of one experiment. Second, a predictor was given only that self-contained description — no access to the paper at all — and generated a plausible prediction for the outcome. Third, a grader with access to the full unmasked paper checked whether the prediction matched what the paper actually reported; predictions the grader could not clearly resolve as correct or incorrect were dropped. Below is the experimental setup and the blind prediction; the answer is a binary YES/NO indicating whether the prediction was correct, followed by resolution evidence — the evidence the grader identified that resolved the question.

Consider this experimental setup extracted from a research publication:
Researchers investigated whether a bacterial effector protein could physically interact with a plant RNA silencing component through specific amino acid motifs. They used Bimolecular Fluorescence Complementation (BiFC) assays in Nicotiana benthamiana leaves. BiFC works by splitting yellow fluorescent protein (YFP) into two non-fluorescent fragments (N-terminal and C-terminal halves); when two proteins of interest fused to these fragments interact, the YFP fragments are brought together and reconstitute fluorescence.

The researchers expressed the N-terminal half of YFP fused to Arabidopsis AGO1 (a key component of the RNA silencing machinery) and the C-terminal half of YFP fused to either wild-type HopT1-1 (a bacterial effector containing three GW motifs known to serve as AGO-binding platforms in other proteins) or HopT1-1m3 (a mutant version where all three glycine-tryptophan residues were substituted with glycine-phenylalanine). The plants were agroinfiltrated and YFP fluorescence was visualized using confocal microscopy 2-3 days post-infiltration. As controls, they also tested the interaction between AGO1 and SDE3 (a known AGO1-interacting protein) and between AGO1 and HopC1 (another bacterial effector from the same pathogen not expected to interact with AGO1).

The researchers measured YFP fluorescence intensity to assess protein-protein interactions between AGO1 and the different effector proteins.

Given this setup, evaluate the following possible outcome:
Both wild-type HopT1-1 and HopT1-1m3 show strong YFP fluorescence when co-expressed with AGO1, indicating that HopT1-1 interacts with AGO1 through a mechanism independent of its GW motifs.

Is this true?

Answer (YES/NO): NO